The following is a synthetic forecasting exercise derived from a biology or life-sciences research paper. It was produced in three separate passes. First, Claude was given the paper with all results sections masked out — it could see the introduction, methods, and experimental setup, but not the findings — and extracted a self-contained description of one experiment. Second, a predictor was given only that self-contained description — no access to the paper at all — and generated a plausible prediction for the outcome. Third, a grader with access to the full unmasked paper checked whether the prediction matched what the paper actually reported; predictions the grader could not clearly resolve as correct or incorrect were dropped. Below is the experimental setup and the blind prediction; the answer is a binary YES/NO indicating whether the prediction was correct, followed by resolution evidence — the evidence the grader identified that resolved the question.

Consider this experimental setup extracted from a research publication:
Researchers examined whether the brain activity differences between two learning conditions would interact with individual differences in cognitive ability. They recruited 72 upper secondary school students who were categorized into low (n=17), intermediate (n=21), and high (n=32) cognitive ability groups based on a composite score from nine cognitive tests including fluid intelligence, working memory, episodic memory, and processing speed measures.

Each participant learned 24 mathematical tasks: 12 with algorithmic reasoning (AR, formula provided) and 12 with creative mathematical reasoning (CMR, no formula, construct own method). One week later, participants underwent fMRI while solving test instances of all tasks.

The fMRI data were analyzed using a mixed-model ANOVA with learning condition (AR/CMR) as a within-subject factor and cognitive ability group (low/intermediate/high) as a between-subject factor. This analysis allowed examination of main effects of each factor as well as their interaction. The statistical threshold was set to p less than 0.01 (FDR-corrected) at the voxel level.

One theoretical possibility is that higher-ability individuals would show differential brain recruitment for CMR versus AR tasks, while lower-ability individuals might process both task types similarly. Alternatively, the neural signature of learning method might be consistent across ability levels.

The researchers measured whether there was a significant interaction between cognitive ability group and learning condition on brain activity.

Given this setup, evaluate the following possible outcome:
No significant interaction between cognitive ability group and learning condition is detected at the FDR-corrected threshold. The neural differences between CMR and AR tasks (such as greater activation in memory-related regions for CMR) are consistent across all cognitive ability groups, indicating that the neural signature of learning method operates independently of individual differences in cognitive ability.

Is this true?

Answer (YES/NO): YES